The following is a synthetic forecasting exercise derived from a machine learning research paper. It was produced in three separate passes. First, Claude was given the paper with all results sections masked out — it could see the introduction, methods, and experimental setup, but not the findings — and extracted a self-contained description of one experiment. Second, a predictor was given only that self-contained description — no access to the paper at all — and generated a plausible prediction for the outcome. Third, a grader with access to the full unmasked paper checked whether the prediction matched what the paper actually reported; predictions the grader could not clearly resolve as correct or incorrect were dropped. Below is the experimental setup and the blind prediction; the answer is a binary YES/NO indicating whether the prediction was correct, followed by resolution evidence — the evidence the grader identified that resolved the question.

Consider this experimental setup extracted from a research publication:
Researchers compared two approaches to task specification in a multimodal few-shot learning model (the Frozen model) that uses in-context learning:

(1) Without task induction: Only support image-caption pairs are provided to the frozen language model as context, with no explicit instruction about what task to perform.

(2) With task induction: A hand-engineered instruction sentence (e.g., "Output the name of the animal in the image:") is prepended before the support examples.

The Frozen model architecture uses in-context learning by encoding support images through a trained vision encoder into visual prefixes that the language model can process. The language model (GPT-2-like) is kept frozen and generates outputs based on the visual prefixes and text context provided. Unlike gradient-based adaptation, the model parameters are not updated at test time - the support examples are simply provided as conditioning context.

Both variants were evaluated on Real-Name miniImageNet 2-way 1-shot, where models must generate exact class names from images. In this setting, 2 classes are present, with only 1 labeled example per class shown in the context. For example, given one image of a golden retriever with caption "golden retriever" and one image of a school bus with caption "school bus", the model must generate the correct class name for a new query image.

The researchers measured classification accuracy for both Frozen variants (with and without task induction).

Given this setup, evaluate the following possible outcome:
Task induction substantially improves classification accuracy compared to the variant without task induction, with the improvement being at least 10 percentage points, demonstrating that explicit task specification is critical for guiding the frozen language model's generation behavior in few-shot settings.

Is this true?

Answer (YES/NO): YES